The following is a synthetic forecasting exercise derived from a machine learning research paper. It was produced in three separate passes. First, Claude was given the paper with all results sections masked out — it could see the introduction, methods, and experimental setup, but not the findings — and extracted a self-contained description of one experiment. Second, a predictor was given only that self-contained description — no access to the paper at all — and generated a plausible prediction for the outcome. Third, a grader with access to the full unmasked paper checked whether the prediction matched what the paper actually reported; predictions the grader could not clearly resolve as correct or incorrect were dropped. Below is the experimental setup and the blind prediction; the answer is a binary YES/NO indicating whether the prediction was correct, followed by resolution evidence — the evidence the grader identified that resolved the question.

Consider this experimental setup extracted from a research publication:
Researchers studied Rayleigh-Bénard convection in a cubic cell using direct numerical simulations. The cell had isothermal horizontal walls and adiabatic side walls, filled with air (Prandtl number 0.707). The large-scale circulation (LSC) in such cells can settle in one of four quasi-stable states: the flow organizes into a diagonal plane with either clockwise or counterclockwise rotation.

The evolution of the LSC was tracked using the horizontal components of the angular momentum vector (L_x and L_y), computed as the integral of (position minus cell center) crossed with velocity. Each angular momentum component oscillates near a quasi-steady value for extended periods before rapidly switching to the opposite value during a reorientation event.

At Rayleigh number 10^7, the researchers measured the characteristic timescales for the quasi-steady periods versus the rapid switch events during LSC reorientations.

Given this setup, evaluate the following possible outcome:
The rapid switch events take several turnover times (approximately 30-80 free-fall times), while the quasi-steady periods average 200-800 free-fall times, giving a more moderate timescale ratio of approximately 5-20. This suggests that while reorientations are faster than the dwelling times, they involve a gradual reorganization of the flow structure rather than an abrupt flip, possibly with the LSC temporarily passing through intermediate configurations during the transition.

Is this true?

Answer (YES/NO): NO